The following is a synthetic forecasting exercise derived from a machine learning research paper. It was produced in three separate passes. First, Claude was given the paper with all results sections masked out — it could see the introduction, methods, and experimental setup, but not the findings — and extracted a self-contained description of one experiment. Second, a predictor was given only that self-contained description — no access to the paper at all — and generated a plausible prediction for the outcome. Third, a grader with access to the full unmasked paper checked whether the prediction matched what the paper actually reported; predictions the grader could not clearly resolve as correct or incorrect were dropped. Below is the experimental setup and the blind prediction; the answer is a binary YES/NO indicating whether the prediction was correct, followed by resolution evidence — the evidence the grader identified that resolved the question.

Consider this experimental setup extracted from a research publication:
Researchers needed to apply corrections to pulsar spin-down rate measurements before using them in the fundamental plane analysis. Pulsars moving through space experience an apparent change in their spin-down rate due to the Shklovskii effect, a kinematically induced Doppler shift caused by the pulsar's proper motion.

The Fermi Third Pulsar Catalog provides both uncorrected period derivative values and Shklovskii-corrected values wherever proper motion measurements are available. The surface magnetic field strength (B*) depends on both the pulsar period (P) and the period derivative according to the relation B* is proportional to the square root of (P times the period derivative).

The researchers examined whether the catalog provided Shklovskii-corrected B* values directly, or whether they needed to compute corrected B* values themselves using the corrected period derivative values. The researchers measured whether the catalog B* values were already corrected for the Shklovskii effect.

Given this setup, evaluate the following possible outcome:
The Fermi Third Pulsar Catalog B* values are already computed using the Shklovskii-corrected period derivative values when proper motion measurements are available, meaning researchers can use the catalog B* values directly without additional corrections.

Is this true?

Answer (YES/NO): NO